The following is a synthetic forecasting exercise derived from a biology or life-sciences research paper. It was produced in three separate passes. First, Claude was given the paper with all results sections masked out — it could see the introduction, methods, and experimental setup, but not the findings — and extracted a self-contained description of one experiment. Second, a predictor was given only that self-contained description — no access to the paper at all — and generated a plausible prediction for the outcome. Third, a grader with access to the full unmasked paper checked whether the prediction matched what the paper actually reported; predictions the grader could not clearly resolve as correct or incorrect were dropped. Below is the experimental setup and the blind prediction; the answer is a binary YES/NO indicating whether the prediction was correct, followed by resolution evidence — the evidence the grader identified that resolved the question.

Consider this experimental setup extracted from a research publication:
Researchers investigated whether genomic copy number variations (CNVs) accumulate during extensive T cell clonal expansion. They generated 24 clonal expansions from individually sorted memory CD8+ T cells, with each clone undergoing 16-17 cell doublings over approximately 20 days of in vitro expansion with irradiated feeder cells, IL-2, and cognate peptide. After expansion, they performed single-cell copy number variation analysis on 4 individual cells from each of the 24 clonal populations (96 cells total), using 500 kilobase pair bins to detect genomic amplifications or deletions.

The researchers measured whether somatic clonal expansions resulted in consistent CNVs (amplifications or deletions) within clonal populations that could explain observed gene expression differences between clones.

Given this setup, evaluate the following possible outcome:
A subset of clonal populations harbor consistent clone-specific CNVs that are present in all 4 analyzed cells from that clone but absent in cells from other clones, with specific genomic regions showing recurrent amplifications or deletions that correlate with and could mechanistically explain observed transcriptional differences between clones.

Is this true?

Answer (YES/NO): NO